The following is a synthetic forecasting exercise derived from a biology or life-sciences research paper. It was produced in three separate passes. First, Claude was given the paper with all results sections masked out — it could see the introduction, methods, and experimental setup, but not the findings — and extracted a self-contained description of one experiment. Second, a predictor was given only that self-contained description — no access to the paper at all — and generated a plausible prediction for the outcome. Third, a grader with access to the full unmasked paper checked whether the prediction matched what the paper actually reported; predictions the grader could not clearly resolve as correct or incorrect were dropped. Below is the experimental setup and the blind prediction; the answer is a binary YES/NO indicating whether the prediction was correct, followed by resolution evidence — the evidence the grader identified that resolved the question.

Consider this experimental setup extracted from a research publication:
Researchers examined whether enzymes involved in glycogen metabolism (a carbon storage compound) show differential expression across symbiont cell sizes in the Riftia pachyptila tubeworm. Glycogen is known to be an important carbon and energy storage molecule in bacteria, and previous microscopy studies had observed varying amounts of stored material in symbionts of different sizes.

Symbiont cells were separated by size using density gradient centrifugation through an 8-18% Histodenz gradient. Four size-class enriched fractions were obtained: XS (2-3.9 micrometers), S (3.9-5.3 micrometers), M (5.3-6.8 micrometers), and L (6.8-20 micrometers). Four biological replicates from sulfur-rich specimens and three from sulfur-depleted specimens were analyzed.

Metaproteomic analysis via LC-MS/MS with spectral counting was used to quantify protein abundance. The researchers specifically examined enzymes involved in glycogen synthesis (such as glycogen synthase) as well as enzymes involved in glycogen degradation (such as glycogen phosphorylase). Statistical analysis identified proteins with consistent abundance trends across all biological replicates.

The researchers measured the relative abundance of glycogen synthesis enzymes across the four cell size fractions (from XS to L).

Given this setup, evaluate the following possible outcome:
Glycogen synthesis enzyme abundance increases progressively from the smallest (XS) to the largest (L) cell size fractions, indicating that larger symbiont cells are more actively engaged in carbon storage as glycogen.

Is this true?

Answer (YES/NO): YES